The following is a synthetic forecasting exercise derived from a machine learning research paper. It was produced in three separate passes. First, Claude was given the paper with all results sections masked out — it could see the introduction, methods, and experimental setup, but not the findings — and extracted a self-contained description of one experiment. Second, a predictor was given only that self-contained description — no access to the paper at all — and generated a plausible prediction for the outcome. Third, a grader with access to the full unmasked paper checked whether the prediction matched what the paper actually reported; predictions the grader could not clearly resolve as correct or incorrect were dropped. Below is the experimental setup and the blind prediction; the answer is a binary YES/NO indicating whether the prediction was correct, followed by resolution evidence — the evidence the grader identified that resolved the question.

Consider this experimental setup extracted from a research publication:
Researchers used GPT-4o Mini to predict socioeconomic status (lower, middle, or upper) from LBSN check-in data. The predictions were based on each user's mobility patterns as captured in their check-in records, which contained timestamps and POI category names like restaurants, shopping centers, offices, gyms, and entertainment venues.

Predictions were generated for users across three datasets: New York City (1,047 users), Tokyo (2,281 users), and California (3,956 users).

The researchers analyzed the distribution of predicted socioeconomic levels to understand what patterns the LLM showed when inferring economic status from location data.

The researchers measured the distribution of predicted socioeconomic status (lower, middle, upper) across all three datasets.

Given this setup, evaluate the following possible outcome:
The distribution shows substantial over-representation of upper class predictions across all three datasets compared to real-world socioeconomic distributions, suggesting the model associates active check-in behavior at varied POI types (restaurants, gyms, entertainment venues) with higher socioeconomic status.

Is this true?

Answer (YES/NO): NO